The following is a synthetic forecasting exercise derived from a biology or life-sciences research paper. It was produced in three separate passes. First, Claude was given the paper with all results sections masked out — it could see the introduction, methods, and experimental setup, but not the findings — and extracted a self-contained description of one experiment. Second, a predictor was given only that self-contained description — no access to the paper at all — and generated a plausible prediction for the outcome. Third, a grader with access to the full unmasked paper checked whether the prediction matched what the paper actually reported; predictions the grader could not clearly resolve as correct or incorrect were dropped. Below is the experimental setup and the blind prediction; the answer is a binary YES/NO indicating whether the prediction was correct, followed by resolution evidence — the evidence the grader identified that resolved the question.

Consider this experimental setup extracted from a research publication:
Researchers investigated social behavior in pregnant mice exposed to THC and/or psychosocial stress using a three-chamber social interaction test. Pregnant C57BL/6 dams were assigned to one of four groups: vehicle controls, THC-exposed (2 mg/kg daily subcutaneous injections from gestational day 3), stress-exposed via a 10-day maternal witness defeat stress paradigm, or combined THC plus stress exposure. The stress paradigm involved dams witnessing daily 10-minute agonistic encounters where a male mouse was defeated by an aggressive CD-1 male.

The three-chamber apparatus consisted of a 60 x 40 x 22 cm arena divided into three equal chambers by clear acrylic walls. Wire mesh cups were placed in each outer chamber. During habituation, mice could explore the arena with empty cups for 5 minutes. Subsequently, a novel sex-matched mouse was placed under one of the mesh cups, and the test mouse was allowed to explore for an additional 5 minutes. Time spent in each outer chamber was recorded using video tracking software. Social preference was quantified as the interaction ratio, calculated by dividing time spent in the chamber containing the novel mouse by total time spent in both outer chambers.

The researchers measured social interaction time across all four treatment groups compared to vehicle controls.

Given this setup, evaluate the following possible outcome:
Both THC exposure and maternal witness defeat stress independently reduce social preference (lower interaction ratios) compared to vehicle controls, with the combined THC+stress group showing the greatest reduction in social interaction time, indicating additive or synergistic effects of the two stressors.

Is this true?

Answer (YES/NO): YES